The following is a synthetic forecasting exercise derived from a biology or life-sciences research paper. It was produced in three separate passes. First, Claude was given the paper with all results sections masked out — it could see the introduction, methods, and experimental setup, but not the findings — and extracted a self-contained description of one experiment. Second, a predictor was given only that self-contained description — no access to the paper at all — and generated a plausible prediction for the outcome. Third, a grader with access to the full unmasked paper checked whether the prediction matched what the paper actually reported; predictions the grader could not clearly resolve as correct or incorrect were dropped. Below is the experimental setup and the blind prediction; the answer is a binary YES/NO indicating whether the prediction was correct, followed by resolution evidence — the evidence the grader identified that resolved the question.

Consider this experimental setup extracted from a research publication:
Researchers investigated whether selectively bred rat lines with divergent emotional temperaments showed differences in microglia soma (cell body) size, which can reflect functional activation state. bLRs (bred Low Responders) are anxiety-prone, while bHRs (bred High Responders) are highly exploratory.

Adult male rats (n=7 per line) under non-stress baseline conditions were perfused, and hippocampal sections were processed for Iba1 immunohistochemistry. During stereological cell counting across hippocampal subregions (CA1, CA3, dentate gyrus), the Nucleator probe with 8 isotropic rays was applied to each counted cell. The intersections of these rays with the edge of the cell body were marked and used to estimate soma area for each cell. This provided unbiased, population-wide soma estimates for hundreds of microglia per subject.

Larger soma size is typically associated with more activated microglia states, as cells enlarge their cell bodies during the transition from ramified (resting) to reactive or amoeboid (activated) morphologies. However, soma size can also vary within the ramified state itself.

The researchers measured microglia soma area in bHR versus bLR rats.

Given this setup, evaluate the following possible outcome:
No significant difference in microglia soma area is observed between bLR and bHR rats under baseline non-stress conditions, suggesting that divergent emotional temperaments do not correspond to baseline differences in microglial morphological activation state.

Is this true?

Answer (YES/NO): YES